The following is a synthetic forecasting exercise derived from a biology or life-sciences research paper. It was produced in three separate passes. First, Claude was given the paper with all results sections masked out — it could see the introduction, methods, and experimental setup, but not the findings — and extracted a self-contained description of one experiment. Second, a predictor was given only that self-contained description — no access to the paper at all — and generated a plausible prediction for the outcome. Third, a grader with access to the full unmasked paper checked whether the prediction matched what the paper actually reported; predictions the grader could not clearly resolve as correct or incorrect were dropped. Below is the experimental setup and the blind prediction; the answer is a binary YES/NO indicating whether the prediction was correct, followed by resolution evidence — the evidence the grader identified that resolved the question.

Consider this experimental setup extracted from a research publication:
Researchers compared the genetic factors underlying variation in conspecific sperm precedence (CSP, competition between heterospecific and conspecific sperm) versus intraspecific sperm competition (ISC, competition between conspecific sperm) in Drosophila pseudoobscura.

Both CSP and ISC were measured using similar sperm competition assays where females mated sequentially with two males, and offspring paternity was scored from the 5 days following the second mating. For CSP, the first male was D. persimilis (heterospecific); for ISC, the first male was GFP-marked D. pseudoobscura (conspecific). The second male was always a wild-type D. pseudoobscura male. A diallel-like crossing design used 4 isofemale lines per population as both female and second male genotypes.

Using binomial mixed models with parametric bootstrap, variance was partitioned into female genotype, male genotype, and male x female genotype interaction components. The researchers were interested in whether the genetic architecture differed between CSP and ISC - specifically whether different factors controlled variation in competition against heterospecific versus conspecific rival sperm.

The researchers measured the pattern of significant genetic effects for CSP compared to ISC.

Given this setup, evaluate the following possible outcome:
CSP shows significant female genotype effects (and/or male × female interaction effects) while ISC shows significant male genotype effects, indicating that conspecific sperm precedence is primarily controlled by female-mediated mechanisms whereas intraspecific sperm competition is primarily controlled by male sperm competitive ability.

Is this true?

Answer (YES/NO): NO